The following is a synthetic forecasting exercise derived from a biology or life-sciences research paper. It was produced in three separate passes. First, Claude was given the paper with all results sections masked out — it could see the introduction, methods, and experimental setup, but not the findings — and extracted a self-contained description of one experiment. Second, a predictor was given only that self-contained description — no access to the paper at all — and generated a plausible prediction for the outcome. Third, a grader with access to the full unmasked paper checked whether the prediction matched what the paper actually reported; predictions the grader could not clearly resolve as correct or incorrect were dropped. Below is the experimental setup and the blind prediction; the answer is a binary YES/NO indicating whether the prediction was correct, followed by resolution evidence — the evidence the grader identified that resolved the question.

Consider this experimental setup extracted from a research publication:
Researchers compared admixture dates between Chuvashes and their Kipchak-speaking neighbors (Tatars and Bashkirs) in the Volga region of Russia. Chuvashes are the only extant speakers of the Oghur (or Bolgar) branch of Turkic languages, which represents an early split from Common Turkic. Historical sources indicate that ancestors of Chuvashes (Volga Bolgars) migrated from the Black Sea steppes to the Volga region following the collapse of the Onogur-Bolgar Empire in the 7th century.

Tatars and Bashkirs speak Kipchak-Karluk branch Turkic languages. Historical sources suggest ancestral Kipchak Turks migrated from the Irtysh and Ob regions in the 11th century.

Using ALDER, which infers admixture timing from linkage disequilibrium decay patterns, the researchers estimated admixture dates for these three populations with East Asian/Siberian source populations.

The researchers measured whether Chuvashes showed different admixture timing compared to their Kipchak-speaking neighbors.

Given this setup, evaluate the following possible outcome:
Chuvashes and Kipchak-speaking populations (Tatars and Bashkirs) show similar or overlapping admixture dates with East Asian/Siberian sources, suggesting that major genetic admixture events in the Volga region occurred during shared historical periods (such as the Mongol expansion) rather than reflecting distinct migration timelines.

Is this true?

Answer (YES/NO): NO